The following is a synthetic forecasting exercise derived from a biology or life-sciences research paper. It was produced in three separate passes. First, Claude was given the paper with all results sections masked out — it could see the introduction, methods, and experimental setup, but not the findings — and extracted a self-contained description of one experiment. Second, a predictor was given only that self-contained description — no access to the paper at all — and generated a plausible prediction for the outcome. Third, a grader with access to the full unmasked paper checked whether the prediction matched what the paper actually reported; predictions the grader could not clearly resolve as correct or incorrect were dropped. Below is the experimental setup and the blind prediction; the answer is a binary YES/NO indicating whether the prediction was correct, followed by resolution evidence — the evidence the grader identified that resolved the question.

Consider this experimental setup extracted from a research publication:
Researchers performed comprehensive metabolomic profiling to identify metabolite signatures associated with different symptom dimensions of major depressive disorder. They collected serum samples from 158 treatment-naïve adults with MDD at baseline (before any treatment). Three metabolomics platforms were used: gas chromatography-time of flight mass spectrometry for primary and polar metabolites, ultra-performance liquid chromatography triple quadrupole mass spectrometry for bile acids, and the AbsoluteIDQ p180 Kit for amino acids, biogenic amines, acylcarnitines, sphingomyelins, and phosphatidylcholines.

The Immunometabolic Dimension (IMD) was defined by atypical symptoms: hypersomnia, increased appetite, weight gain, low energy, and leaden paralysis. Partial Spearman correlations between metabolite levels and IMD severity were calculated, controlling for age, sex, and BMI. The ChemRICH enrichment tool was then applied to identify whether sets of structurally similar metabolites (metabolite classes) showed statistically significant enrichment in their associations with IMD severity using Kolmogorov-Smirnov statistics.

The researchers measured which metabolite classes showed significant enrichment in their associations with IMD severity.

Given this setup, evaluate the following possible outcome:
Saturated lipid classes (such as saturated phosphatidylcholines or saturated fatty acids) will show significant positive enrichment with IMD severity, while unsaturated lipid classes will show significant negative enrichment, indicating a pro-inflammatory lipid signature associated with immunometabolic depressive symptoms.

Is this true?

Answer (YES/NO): NO